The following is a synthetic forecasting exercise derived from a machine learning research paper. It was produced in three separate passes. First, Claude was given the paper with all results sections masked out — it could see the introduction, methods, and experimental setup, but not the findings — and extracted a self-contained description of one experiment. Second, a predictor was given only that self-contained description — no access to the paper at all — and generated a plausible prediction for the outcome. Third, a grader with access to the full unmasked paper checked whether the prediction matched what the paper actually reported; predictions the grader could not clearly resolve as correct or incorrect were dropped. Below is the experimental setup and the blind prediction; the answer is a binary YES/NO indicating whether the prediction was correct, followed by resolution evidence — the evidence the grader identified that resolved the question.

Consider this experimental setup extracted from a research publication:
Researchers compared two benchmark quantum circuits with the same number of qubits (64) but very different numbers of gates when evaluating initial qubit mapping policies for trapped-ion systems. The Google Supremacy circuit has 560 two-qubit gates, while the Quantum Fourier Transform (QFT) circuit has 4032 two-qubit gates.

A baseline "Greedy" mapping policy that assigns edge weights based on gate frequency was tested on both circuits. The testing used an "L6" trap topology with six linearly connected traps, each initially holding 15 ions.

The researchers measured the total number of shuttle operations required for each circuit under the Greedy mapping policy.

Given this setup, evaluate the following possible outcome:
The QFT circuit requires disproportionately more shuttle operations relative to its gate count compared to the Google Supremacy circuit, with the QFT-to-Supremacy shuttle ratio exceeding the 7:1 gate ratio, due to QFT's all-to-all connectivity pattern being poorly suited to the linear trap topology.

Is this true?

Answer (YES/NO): NO